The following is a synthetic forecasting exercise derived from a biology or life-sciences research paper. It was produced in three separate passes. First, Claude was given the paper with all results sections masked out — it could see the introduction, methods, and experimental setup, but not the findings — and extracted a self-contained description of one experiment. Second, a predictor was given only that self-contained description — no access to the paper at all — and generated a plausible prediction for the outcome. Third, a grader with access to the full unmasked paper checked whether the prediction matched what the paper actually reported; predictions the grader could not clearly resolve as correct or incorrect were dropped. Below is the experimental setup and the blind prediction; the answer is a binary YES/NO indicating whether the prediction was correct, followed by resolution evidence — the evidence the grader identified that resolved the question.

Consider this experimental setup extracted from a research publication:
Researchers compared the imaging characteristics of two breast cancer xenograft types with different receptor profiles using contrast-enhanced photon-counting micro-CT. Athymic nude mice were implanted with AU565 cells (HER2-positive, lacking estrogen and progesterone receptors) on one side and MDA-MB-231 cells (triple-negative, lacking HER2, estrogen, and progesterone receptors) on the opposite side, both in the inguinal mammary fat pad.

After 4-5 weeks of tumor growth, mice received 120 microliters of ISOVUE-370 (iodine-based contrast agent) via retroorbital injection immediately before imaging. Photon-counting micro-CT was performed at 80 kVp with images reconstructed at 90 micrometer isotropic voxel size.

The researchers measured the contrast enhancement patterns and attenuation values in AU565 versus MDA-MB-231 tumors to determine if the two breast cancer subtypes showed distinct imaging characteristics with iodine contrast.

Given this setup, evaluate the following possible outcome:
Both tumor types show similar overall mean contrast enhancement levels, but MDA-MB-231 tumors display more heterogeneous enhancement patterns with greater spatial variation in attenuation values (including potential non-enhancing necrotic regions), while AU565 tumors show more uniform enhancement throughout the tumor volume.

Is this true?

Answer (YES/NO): NO